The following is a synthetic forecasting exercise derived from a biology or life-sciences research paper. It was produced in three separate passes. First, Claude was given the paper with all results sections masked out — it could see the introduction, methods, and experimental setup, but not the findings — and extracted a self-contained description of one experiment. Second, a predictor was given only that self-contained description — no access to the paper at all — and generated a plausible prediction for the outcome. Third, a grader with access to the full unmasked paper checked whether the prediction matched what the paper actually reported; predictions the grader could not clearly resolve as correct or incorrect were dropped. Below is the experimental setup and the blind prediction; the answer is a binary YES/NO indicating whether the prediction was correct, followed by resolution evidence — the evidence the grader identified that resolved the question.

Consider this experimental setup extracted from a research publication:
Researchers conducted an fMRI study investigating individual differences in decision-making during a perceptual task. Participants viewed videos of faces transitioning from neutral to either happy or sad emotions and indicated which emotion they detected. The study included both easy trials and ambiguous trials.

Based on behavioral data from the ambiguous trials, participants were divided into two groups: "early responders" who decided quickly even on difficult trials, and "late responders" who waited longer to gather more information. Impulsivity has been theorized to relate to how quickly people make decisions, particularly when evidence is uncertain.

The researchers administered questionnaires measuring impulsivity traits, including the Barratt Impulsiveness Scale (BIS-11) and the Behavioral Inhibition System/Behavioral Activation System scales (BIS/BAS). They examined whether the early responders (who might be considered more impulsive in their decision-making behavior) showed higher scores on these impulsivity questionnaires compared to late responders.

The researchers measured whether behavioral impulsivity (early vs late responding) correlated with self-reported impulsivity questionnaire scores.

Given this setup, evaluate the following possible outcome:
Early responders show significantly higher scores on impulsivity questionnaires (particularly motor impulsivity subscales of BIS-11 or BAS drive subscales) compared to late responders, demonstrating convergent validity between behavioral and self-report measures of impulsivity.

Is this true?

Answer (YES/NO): NO